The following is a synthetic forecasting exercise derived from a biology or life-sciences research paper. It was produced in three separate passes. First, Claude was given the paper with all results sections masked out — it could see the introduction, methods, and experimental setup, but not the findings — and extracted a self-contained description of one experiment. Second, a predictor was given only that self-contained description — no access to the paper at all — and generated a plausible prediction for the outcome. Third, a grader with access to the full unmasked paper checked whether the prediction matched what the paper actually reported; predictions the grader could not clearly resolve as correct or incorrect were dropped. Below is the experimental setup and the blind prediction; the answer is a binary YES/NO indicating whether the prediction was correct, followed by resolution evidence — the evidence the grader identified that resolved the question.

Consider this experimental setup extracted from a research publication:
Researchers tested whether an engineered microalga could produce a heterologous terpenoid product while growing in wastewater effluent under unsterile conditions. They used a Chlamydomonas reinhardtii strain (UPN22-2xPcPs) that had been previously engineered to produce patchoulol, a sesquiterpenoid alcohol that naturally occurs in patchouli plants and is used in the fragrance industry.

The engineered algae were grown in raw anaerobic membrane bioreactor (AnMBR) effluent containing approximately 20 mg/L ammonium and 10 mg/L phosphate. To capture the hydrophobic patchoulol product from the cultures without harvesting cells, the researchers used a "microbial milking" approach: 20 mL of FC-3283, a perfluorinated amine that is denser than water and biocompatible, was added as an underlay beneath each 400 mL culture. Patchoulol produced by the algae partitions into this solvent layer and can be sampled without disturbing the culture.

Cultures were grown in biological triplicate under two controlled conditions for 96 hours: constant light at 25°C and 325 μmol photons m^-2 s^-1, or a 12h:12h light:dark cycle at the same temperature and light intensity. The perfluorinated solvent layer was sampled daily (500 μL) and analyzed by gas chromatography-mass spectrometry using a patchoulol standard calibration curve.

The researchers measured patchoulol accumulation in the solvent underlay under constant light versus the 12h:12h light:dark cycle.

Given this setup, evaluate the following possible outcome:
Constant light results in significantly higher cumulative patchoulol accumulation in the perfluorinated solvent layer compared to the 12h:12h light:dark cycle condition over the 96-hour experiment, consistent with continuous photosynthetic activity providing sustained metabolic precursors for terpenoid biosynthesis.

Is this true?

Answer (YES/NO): YES